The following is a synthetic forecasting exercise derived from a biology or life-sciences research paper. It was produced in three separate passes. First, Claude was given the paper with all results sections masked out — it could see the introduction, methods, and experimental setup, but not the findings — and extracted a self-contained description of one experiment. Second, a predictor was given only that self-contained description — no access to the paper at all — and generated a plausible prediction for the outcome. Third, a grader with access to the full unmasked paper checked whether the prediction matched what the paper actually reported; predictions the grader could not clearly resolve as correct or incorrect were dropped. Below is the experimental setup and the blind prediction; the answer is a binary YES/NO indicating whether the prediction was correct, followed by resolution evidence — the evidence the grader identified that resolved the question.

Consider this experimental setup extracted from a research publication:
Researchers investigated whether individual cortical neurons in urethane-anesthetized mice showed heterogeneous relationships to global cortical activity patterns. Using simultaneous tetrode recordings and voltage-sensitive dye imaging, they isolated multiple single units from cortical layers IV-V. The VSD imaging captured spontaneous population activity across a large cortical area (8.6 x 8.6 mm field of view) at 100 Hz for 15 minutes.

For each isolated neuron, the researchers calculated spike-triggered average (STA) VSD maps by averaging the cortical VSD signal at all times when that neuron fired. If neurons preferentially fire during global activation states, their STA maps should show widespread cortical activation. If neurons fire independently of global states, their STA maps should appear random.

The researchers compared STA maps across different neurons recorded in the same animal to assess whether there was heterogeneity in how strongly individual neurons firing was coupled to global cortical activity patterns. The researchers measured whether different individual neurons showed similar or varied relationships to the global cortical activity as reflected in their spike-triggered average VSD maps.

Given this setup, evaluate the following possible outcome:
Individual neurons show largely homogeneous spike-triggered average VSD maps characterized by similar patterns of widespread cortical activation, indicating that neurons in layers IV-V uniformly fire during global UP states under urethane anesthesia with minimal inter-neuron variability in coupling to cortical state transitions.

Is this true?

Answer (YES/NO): NO